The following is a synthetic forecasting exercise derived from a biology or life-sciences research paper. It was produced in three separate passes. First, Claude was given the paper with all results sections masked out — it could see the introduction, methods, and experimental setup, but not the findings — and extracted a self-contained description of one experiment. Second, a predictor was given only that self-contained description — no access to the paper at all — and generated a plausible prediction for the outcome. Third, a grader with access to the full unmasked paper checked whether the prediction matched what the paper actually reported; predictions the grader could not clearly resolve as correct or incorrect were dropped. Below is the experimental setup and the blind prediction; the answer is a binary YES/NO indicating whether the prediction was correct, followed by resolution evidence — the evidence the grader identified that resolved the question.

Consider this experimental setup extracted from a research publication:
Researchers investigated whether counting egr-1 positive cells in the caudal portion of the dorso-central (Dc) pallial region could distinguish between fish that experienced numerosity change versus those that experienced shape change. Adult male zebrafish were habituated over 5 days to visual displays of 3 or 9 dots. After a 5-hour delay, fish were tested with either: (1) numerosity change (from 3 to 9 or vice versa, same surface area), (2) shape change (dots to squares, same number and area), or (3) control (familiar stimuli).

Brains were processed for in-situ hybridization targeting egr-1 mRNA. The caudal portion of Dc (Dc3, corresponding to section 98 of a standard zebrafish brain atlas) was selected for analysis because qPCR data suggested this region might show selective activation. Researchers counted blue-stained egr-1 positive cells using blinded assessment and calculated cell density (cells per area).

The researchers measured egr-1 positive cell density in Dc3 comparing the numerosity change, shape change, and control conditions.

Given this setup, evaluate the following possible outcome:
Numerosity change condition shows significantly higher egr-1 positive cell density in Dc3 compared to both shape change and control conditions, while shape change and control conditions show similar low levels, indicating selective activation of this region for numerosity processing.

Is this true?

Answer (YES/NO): NO